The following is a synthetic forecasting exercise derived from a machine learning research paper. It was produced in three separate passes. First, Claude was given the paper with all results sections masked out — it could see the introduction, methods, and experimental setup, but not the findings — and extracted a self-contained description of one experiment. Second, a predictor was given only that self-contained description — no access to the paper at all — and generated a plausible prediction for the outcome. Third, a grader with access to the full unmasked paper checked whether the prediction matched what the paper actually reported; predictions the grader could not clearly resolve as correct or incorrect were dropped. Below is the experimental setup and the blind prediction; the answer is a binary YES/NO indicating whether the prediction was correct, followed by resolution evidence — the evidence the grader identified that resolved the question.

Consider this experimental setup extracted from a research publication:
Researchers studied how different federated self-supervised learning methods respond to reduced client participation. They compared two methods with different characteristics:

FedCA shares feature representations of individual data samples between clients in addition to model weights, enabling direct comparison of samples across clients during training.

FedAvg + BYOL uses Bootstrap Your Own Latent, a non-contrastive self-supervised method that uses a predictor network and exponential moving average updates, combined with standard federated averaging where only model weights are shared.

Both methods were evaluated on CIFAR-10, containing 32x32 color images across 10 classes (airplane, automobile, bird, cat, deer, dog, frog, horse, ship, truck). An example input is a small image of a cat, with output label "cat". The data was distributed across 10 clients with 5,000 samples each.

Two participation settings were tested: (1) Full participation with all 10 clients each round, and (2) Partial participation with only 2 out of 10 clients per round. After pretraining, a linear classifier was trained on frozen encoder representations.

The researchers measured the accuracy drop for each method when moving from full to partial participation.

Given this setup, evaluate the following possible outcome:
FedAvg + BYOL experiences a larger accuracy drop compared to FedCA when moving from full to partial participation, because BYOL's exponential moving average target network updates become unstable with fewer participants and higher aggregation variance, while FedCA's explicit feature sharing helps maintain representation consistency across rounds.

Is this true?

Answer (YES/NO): YES